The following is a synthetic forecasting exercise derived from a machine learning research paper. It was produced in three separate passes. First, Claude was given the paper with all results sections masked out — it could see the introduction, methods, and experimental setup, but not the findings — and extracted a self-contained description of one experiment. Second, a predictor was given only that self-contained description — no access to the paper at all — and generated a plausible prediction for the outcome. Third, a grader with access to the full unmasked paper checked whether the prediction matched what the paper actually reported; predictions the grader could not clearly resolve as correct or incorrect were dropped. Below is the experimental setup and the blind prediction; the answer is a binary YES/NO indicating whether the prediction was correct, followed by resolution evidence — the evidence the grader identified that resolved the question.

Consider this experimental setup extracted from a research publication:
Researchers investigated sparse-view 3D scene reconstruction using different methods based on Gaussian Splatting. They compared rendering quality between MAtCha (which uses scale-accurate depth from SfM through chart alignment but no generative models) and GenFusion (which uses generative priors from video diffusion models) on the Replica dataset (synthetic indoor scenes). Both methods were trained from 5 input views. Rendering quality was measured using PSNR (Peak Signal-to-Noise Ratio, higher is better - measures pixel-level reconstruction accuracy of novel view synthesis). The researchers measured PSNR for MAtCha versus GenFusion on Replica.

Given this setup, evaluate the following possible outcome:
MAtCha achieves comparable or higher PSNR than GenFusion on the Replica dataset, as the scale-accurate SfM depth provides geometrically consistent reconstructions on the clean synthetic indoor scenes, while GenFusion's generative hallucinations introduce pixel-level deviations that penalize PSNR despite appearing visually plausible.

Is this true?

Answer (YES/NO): NO